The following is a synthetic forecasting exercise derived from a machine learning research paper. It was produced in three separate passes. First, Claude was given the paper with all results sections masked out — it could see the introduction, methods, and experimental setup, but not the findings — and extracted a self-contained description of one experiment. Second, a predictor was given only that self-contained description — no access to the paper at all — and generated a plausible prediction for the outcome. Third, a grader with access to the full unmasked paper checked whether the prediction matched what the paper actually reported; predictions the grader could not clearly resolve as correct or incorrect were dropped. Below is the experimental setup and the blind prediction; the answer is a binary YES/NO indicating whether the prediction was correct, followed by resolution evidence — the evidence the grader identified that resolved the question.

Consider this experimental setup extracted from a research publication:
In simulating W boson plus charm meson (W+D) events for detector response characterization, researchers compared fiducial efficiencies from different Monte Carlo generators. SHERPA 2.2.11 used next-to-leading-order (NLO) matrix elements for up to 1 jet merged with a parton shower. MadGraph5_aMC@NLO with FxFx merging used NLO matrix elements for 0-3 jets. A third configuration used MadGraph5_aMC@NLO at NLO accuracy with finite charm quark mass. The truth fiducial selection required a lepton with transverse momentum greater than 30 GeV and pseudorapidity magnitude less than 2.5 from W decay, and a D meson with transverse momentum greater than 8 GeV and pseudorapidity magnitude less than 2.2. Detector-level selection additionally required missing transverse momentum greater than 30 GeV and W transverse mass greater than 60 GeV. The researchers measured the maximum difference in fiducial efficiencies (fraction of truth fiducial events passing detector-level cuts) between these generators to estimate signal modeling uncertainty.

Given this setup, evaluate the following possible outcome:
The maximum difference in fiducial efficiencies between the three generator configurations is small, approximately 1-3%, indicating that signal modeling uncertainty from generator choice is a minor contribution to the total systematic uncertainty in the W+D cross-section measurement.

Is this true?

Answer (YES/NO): NO